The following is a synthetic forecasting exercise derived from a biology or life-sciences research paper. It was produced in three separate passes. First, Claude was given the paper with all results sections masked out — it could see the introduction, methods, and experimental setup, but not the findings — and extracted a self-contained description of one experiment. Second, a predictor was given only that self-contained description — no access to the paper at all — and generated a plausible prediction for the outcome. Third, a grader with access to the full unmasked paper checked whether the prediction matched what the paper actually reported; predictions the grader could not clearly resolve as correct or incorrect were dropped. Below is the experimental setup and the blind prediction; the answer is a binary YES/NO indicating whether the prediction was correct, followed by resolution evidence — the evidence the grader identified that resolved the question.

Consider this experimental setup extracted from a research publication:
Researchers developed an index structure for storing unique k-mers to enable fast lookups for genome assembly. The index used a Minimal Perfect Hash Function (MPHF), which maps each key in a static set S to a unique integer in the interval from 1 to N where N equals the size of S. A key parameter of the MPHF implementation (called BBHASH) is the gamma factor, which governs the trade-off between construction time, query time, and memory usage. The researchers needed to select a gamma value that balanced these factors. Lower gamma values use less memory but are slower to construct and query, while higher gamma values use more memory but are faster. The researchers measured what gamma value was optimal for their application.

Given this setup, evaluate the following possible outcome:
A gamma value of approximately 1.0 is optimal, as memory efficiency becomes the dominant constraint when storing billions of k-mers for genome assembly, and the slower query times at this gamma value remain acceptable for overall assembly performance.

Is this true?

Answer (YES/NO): NO